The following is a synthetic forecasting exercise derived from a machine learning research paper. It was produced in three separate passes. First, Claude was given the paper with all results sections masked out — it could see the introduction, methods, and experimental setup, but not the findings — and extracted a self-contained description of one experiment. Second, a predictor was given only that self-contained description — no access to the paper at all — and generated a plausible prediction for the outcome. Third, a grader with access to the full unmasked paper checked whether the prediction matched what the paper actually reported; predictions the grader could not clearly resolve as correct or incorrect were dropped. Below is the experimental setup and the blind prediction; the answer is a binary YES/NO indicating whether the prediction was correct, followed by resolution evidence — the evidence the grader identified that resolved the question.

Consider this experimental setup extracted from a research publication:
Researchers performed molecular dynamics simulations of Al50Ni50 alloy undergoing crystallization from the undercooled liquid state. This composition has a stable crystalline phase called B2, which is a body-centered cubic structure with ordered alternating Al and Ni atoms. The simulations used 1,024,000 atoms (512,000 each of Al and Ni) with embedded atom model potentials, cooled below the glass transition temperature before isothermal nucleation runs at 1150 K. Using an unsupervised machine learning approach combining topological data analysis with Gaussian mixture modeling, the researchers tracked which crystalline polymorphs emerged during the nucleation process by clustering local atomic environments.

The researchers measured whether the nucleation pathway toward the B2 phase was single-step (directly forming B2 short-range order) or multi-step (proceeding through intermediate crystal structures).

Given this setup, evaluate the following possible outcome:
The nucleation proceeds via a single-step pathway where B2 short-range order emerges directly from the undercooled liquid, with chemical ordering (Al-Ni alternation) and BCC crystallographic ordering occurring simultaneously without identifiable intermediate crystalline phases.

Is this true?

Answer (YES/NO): NO